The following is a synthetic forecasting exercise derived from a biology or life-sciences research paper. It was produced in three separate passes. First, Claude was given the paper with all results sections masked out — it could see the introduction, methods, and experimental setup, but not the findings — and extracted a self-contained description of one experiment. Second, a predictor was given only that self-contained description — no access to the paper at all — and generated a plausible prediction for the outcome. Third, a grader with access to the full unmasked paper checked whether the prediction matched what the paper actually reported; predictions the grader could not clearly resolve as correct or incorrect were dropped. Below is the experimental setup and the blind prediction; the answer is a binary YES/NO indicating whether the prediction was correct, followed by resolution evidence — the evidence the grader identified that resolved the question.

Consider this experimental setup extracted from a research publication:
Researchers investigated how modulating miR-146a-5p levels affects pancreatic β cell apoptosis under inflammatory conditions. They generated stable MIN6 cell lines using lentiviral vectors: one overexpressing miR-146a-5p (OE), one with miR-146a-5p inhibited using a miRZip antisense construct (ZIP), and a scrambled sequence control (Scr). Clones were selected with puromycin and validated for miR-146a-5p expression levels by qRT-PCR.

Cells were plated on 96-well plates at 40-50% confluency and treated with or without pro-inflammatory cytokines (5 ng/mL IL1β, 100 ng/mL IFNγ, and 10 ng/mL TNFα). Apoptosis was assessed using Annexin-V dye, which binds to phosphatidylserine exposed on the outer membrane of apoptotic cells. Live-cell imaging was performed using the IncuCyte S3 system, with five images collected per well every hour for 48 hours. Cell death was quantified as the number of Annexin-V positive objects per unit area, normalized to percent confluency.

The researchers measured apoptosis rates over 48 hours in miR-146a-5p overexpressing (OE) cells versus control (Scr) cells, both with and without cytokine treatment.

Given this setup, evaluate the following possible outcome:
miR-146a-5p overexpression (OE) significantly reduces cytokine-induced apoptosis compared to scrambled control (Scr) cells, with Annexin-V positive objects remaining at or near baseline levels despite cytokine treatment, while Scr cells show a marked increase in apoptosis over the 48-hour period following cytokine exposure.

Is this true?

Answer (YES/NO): NO